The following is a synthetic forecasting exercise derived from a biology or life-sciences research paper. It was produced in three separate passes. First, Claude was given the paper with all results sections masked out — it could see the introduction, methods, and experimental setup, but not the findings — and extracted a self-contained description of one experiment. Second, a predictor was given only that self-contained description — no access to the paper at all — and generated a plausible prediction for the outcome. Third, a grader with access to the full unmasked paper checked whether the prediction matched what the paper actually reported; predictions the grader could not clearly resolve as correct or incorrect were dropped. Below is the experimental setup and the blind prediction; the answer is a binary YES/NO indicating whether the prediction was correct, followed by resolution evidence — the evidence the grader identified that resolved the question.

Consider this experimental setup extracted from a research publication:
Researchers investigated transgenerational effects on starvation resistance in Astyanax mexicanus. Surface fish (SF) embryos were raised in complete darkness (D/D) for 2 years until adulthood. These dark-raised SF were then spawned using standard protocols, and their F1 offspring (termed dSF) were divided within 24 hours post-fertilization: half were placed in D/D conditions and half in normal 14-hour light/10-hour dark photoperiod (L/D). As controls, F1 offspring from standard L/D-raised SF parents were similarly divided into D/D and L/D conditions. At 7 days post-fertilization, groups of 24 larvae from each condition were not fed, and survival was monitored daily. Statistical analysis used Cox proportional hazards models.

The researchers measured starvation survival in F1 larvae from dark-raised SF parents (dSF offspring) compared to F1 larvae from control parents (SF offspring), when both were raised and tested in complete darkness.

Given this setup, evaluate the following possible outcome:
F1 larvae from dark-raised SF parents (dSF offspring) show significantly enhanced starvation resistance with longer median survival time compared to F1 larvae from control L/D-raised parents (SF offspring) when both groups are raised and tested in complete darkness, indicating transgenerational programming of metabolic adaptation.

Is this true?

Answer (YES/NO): NO